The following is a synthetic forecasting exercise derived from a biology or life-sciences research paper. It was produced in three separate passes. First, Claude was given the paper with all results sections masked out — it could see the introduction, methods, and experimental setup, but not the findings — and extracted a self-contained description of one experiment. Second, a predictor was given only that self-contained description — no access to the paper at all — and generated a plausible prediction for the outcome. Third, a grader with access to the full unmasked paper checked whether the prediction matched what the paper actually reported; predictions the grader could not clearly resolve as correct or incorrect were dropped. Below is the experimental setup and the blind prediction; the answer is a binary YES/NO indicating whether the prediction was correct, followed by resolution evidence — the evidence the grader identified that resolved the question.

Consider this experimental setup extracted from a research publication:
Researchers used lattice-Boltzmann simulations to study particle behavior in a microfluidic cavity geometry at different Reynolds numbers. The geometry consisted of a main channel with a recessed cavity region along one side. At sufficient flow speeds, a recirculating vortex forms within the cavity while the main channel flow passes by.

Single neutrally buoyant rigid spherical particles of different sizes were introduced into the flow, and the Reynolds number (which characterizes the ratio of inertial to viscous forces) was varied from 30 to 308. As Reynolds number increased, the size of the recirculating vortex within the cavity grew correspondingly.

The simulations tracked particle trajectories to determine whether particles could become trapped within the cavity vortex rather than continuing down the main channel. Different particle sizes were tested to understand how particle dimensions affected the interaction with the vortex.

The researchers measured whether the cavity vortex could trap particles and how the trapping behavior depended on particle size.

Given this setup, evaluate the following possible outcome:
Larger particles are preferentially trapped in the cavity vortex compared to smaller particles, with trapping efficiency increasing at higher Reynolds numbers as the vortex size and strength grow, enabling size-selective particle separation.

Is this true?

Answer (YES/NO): YES